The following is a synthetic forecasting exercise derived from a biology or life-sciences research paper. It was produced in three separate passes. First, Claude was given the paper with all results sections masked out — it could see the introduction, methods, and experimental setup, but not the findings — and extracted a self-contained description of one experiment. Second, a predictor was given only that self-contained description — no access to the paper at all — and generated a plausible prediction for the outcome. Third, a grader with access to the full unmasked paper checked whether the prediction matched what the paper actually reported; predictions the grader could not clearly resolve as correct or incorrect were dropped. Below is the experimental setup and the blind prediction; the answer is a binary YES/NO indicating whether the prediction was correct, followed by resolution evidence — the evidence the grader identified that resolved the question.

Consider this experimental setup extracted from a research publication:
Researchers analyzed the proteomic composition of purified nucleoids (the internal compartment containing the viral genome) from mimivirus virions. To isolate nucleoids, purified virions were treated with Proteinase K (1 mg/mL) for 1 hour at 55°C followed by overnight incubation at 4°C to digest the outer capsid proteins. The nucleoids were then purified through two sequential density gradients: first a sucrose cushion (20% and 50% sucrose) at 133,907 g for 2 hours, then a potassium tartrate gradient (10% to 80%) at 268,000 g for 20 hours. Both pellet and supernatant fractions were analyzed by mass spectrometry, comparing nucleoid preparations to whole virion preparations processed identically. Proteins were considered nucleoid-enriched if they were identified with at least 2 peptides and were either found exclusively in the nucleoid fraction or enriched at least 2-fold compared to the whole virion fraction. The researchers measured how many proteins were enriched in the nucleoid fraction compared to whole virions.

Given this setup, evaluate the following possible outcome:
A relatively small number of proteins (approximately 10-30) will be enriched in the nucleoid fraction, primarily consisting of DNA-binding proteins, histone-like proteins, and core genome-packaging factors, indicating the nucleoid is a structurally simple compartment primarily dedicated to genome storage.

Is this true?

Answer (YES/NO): NO